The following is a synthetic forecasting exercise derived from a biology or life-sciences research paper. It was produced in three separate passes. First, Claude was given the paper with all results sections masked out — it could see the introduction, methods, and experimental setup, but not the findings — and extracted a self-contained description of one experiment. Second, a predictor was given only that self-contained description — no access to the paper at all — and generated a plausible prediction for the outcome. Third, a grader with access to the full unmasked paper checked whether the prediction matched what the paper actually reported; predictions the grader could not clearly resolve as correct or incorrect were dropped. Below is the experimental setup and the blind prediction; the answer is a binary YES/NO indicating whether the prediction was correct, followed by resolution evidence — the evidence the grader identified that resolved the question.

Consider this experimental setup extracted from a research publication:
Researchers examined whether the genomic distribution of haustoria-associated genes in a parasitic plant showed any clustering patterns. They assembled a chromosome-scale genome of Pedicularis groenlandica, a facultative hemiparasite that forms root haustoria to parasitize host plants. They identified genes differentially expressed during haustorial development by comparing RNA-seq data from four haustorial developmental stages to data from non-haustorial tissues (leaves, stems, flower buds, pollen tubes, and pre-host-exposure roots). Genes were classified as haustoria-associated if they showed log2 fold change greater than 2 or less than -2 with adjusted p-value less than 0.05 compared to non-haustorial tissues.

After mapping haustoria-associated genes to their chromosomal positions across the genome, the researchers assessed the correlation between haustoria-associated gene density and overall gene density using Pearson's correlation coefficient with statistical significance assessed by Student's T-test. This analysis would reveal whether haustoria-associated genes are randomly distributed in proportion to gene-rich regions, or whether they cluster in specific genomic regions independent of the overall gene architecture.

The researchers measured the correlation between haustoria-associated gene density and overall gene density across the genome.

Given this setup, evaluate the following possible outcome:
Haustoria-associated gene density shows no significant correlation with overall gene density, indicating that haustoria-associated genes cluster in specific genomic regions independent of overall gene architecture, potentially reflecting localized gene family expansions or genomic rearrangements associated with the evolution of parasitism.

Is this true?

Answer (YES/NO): NO